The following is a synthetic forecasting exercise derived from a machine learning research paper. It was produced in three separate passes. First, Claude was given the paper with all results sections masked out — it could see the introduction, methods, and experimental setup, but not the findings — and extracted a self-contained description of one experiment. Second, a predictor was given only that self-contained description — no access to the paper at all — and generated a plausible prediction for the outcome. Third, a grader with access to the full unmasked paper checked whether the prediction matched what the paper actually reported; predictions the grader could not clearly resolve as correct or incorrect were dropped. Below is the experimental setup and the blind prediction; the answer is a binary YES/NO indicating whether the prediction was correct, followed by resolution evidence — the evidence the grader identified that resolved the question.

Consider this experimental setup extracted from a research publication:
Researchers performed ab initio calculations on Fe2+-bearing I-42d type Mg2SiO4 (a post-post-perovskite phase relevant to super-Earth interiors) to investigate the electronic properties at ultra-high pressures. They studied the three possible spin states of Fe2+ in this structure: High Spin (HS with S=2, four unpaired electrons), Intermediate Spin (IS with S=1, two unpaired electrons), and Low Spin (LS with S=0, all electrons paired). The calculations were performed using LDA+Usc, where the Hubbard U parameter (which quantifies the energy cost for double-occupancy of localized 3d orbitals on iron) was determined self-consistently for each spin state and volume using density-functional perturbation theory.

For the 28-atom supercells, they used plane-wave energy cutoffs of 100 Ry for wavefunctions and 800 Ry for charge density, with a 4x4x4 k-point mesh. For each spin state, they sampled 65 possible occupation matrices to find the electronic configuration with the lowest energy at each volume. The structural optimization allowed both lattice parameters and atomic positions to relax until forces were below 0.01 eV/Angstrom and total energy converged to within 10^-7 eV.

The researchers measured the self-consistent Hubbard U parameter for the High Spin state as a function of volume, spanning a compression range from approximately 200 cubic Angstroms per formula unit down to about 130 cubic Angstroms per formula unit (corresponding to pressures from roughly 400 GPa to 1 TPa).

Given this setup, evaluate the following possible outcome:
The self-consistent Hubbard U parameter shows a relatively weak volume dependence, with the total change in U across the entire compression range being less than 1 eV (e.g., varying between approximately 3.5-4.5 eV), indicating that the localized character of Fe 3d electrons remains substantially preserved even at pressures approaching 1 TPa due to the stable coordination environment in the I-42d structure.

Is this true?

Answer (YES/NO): NO